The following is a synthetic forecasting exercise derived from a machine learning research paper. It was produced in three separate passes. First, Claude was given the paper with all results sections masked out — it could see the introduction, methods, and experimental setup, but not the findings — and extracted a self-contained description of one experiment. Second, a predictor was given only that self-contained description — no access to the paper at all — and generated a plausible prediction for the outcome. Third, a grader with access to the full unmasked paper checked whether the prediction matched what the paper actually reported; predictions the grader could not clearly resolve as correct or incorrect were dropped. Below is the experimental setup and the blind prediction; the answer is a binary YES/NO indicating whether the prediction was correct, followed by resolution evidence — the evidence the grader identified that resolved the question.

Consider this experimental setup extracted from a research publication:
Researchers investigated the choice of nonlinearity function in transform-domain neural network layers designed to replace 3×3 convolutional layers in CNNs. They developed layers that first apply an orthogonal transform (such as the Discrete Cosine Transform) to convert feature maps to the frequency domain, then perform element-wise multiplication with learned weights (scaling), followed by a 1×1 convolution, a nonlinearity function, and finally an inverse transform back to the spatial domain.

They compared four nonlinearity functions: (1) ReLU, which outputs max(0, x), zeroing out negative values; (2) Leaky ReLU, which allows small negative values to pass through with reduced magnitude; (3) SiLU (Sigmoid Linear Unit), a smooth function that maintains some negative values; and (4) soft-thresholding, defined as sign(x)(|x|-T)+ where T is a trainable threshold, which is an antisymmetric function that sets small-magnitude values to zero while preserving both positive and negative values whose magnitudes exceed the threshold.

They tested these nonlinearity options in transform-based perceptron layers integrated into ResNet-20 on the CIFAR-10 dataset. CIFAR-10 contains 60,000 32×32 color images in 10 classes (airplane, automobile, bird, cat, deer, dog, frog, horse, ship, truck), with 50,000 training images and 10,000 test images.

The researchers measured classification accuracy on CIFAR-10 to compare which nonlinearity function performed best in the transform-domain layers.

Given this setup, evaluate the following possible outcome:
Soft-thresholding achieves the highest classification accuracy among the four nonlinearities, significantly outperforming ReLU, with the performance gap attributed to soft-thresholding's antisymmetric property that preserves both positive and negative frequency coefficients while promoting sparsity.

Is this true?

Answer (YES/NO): NO